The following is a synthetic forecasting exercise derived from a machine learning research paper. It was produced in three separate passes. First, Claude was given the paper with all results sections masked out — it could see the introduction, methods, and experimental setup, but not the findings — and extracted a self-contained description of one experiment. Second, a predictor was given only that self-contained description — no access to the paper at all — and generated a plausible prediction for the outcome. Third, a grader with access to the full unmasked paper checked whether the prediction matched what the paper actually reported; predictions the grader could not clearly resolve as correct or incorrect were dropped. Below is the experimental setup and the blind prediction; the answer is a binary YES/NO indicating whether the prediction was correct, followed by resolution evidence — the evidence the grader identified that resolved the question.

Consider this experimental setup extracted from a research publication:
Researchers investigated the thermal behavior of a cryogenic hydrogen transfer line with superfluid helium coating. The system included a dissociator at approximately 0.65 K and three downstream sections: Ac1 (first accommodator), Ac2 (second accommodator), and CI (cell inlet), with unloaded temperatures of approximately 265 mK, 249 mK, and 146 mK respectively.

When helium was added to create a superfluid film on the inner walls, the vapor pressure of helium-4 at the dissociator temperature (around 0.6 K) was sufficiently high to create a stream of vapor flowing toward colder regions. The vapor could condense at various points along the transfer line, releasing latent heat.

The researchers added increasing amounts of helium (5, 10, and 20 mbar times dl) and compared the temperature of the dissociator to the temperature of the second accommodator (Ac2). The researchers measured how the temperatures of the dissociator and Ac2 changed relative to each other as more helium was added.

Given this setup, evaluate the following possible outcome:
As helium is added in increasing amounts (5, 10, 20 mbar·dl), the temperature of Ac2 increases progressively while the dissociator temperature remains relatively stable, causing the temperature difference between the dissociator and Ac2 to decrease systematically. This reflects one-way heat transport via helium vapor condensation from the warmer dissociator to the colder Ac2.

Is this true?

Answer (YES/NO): NO